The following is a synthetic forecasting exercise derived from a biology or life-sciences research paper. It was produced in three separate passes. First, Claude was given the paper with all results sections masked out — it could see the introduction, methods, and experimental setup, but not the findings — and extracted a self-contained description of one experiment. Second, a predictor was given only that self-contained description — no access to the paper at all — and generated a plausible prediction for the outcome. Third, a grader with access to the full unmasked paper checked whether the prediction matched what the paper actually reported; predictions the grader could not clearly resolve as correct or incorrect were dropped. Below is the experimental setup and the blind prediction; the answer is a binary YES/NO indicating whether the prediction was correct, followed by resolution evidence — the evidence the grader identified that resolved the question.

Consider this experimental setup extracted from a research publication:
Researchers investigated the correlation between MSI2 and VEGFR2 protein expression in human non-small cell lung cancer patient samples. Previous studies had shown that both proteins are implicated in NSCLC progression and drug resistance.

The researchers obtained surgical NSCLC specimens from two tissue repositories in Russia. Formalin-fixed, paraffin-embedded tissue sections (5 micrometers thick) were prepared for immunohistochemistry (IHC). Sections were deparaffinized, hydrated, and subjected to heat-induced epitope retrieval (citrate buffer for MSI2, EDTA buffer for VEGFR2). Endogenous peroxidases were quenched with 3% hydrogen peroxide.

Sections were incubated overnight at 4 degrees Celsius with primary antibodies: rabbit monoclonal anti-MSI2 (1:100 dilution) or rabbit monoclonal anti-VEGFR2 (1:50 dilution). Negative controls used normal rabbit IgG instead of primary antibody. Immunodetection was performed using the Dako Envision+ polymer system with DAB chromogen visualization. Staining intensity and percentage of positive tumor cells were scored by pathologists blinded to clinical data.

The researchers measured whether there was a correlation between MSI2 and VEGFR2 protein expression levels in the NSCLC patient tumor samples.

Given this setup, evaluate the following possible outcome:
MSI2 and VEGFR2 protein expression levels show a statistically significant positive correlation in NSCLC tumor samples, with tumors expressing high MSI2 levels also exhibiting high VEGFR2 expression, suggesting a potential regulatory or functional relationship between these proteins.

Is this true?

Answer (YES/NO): YES